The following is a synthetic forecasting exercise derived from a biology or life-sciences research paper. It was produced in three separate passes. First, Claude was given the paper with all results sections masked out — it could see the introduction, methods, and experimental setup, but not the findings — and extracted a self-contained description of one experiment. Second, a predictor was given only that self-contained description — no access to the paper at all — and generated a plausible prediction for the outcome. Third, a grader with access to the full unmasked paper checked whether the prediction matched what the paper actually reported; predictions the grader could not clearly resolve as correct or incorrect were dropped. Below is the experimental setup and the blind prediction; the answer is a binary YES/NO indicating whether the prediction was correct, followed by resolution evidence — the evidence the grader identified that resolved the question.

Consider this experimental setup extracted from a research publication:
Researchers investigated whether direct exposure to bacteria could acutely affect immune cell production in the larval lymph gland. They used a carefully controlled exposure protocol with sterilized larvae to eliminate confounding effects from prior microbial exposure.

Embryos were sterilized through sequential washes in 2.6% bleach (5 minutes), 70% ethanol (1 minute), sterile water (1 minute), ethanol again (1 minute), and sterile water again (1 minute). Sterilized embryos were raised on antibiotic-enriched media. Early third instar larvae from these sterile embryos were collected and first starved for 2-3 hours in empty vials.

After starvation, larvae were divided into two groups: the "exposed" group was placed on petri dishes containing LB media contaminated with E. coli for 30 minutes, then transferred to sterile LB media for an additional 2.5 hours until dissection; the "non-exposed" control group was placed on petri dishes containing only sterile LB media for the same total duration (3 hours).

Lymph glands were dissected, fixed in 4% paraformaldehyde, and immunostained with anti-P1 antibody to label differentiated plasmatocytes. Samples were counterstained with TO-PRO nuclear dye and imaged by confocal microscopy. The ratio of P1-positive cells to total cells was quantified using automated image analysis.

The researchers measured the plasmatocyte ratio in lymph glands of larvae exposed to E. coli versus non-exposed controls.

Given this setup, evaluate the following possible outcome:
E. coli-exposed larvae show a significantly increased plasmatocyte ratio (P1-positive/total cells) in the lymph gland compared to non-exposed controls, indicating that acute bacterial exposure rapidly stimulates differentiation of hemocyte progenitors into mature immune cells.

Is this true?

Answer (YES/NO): YES